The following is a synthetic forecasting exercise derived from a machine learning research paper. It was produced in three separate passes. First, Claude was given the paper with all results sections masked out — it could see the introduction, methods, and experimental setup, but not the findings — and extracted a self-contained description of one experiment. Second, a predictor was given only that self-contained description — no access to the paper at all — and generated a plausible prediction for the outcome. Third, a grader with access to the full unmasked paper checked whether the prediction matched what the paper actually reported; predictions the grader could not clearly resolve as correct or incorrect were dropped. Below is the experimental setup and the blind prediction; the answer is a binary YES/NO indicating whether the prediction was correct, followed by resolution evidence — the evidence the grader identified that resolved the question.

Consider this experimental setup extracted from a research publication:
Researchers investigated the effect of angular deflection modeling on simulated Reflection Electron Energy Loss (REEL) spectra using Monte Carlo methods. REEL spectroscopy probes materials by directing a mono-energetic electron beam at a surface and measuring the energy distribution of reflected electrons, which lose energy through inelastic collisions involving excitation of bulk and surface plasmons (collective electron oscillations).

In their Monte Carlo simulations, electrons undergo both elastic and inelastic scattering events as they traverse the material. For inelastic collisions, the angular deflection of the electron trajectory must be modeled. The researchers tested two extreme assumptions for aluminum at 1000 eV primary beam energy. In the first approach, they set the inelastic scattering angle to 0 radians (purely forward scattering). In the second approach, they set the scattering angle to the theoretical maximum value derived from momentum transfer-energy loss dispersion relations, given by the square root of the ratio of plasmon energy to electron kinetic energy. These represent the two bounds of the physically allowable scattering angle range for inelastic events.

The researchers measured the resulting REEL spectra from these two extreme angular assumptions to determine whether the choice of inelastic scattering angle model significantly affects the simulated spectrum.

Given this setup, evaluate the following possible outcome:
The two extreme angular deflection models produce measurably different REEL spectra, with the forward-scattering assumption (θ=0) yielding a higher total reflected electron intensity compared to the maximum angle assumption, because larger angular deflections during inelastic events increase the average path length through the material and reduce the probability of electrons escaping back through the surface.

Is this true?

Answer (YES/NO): NO